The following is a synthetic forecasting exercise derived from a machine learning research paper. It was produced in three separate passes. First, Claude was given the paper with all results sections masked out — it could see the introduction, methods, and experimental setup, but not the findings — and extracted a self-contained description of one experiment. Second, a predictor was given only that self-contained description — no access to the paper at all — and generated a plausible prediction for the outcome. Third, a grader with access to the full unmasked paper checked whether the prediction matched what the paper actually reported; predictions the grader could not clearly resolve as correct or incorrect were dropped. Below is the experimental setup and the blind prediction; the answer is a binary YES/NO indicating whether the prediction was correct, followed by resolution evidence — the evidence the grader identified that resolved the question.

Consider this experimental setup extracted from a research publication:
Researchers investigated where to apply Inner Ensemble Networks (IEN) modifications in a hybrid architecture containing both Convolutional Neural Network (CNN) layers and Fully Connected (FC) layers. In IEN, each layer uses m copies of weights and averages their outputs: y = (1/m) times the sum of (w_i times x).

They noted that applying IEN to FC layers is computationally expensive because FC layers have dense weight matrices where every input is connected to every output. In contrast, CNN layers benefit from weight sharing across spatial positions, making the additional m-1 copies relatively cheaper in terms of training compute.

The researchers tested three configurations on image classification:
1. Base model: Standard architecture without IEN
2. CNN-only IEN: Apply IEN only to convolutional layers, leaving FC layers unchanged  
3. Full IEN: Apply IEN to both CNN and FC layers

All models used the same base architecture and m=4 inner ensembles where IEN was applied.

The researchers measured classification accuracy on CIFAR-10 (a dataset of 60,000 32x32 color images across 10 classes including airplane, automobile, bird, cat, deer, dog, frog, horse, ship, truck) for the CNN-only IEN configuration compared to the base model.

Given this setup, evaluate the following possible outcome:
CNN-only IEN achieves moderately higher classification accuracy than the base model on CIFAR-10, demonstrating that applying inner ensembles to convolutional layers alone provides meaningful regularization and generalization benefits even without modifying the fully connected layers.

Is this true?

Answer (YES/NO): YES